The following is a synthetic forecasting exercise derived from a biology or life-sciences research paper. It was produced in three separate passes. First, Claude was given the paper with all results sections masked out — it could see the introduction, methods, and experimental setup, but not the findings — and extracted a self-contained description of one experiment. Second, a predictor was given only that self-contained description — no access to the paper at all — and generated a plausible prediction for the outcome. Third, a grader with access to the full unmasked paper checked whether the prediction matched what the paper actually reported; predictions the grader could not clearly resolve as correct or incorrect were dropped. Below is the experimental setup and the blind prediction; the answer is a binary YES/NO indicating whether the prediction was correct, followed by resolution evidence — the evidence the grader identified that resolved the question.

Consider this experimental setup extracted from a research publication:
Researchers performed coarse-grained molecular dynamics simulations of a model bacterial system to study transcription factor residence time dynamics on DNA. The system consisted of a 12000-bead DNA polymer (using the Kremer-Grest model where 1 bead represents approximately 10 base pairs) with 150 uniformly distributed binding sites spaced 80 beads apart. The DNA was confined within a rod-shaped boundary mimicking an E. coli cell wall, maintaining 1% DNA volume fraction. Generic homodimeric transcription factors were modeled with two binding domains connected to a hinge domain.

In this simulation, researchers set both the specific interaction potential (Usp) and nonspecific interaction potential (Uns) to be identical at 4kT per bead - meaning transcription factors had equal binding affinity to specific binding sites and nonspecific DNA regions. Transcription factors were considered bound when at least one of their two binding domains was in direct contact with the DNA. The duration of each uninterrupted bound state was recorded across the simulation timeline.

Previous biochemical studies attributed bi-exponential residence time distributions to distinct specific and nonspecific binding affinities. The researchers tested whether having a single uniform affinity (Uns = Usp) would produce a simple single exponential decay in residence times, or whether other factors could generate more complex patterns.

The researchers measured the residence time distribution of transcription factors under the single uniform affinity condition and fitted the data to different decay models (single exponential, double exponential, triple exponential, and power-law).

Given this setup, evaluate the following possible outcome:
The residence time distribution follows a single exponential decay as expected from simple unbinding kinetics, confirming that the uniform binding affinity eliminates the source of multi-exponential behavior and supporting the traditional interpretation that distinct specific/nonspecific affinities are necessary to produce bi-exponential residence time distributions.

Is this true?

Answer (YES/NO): NO